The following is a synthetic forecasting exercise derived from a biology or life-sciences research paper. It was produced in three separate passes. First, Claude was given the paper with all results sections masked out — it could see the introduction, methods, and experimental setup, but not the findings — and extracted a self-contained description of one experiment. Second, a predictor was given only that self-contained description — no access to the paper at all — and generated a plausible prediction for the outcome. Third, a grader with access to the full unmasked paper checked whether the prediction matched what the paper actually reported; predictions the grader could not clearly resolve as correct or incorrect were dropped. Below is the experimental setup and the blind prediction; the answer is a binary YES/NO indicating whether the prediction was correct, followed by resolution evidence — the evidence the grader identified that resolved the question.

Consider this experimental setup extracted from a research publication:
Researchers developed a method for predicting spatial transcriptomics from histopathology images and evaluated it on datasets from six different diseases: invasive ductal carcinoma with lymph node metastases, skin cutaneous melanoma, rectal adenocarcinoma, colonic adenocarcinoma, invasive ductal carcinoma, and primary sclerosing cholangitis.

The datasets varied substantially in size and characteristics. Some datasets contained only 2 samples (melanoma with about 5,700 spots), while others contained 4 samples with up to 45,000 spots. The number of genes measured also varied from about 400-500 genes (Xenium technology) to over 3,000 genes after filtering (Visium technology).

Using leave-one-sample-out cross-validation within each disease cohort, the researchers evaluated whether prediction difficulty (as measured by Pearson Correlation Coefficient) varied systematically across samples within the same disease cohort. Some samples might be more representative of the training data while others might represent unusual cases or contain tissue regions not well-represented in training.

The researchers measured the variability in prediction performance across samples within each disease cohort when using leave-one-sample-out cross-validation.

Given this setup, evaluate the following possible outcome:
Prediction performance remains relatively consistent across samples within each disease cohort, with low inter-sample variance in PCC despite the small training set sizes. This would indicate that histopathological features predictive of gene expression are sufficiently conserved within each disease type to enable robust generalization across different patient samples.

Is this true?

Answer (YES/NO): NO